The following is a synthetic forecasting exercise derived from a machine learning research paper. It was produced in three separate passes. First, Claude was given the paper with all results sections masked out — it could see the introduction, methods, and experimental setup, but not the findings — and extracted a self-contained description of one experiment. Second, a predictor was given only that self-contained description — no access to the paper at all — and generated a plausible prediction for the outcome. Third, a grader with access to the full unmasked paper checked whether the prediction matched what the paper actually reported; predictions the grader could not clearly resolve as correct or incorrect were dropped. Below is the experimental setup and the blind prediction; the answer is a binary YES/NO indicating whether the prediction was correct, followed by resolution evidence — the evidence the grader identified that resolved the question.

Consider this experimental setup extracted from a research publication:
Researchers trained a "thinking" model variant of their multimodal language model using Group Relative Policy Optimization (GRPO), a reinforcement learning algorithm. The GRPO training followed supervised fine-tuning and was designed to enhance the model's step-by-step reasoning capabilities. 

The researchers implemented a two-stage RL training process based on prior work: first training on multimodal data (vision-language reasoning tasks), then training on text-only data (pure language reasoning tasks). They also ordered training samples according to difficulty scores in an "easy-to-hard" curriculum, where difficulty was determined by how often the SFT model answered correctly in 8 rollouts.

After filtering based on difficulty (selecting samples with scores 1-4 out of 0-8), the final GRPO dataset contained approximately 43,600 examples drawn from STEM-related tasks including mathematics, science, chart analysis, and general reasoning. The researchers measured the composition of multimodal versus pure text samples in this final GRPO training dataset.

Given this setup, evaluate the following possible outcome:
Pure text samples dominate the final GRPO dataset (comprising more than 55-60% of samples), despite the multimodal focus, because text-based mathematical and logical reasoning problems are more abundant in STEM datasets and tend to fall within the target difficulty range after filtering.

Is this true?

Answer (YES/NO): NO